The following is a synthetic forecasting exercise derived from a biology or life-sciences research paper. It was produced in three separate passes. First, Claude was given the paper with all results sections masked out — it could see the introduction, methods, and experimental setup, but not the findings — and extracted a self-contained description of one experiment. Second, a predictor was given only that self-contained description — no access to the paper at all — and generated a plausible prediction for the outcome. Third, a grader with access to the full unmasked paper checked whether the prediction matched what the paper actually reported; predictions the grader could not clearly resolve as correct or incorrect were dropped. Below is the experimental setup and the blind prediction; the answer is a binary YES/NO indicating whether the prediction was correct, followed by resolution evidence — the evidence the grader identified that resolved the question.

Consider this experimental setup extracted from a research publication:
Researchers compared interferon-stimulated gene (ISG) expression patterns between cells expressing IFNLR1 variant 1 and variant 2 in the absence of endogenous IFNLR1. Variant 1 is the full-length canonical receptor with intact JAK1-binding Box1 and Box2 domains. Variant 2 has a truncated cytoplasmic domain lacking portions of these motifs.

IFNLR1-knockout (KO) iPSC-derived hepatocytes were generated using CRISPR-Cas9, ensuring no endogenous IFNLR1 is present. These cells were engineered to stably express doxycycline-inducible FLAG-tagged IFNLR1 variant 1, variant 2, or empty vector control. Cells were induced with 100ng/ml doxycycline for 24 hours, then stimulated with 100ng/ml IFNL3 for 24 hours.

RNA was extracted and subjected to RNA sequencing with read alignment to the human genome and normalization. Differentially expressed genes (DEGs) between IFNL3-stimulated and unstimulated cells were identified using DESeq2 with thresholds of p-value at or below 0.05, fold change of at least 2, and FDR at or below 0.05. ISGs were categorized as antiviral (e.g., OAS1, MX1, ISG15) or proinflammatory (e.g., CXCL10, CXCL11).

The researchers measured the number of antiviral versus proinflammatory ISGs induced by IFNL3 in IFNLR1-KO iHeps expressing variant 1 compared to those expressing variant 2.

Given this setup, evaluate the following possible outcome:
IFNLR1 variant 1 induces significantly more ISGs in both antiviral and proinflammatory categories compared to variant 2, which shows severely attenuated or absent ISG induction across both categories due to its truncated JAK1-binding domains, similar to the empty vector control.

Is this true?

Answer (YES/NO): NO